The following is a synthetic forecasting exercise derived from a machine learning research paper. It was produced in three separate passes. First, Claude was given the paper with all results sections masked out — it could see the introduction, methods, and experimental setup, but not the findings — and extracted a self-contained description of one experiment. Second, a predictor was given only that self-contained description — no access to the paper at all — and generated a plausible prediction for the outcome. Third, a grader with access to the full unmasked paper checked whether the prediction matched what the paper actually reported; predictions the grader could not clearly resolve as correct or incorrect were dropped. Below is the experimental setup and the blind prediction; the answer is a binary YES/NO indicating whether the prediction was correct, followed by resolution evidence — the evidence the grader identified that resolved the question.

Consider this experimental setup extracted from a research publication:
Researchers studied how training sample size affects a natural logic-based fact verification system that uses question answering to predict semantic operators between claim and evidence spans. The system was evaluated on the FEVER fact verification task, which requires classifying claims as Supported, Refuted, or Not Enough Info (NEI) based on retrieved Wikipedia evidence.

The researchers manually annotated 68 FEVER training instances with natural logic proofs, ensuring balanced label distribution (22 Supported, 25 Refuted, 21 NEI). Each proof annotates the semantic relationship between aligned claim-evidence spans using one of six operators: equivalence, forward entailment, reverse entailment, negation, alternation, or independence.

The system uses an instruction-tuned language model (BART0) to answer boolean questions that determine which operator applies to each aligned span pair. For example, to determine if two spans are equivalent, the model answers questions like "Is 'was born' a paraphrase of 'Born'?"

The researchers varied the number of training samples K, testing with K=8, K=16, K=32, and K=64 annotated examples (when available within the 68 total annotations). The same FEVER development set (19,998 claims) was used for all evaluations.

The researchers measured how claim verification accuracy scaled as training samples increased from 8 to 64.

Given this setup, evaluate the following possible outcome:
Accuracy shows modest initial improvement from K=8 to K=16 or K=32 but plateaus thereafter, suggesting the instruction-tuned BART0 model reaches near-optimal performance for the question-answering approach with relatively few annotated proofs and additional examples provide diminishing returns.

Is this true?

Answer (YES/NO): NO